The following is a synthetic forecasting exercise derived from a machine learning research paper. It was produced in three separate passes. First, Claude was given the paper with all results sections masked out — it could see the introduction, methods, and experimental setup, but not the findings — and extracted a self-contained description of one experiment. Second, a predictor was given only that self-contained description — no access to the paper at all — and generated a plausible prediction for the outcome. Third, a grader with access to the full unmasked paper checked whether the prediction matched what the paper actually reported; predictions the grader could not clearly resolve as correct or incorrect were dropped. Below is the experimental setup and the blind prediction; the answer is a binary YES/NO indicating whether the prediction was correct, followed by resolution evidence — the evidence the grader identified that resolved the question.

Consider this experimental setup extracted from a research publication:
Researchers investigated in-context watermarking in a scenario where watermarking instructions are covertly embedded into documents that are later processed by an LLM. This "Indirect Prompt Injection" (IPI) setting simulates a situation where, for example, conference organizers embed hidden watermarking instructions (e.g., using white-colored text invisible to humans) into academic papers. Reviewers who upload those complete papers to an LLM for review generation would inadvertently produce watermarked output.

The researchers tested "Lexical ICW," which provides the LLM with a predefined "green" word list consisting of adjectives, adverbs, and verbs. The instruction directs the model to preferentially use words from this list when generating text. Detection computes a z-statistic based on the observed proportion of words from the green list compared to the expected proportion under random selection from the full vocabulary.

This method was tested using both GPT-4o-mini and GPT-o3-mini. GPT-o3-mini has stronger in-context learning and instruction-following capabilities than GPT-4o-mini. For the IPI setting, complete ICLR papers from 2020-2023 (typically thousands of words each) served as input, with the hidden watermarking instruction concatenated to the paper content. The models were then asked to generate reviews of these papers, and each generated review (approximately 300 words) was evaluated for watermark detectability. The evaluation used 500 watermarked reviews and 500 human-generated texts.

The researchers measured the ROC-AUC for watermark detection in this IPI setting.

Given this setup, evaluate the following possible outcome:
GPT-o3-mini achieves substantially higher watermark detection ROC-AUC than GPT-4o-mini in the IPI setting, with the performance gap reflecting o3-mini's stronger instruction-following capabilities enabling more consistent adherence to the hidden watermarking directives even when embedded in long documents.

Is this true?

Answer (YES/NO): YES